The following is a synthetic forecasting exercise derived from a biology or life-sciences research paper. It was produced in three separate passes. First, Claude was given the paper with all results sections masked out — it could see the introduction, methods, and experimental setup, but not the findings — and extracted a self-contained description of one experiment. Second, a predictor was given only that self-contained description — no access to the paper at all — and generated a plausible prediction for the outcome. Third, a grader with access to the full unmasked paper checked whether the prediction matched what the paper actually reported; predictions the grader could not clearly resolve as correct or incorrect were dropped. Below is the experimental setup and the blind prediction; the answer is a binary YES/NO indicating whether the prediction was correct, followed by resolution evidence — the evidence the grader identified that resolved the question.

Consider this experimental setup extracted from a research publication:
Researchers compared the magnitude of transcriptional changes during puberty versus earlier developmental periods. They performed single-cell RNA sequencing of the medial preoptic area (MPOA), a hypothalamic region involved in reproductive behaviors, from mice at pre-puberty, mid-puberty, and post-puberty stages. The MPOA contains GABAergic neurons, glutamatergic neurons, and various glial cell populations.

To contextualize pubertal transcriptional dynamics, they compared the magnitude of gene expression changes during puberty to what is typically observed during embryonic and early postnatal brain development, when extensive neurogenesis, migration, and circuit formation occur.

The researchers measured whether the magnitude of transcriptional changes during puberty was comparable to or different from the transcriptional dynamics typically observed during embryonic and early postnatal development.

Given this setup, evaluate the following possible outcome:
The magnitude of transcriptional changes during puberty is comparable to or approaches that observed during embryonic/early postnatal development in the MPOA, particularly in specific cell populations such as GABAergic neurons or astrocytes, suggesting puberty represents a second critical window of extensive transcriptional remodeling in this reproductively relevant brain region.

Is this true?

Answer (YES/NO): NO